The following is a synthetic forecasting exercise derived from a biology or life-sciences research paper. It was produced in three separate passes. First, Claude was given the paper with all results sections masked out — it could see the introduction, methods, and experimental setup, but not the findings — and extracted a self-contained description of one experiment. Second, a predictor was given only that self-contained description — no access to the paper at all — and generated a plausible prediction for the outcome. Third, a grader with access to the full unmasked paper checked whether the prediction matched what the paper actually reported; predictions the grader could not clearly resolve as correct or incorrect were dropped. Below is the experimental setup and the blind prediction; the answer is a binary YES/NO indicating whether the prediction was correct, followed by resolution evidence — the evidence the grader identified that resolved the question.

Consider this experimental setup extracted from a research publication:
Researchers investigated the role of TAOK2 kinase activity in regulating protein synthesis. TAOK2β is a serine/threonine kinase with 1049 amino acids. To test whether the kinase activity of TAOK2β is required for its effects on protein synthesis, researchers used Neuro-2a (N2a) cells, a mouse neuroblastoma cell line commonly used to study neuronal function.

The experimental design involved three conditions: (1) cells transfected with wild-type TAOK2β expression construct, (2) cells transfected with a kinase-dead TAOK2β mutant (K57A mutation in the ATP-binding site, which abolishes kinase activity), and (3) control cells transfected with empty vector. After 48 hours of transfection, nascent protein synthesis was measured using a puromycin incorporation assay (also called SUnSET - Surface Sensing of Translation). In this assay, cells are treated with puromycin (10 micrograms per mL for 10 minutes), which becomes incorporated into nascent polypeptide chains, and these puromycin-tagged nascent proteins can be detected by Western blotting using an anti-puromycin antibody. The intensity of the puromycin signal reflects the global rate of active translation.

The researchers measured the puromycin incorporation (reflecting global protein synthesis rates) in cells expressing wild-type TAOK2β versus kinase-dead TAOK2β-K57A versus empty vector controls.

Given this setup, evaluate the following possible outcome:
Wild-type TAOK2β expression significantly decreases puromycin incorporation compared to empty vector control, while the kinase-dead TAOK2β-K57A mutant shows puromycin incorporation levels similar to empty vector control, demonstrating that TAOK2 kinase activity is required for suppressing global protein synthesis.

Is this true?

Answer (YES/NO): NO